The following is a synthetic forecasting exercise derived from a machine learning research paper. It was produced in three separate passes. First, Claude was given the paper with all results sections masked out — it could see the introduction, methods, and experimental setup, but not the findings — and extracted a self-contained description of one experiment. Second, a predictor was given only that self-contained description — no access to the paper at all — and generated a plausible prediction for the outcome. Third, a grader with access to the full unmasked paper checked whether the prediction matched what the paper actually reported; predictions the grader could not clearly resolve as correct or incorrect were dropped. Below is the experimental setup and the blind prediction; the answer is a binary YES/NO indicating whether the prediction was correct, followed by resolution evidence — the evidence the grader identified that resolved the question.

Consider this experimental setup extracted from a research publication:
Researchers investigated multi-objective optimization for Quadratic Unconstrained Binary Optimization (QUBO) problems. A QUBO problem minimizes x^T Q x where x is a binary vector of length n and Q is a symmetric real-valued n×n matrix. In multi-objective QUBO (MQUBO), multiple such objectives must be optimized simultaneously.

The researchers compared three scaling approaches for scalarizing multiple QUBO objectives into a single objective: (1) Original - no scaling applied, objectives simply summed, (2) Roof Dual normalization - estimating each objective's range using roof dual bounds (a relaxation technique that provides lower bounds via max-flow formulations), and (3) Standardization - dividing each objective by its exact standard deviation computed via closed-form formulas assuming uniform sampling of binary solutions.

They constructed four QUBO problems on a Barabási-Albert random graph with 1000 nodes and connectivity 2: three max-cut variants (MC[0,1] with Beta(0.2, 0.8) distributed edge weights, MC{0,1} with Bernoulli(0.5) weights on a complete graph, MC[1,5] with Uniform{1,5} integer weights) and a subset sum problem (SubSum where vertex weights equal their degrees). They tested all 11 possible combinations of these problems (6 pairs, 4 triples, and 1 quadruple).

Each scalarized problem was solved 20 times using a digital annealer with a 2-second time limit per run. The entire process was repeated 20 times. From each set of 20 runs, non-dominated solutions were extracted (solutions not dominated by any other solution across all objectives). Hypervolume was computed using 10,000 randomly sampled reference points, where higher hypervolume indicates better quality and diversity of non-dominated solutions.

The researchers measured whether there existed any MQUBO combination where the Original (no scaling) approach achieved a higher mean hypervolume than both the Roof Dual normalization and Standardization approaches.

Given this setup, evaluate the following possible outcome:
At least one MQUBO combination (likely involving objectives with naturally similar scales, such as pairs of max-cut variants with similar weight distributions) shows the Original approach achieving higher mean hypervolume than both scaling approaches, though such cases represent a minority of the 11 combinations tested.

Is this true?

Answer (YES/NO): YES